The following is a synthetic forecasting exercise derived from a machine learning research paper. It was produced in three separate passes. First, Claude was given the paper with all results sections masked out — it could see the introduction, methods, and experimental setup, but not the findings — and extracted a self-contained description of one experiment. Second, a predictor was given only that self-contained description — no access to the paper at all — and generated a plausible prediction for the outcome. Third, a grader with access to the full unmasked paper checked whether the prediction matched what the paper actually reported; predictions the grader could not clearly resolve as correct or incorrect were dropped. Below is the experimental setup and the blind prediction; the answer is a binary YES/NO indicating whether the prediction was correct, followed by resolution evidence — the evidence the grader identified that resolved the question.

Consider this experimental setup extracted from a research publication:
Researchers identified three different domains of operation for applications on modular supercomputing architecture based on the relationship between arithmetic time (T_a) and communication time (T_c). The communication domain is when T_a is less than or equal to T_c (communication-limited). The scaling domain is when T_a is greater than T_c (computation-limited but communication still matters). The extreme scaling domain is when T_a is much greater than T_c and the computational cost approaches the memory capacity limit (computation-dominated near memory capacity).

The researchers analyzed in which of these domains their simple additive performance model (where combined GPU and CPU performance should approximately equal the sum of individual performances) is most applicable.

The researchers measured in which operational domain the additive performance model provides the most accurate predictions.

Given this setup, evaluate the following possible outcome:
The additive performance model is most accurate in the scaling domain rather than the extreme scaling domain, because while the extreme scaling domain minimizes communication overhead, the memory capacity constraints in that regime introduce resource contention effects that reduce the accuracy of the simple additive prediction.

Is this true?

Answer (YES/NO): NO